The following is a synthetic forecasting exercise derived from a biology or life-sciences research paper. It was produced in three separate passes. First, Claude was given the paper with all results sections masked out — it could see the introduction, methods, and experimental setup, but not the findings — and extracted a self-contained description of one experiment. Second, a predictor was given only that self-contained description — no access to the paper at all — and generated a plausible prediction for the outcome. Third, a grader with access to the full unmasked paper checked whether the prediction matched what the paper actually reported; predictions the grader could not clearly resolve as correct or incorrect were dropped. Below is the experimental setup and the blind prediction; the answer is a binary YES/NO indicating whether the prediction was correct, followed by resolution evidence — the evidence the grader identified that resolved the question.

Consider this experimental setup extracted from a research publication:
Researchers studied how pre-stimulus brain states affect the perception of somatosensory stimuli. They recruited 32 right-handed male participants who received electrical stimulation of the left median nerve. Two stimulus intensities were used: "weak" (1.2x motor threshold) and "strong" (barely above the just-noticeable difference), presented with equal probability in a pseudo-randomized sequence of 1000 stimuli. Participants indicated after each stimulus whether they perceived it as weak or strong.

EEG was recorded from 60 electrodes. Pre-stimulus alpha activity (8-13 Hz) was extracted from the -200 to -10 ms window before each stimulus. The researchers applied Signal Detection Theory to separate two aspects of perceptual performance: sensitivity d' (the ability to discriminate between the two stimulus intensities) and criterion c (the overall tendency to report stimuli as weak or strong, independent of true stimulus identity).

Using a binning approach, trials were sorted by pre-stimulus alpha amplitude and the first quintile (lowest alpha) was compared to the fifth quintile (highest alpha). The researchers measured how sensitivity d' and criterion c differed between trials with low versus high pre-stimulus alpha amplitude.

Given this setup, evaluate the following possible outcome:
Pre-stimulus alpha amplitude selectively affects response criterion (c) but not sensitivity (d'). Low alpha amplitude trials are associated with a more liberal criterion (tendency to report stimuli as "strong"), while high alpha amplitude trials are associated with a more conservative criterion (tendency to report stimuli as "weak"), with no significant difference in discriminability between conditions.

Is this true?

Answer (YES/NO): YES